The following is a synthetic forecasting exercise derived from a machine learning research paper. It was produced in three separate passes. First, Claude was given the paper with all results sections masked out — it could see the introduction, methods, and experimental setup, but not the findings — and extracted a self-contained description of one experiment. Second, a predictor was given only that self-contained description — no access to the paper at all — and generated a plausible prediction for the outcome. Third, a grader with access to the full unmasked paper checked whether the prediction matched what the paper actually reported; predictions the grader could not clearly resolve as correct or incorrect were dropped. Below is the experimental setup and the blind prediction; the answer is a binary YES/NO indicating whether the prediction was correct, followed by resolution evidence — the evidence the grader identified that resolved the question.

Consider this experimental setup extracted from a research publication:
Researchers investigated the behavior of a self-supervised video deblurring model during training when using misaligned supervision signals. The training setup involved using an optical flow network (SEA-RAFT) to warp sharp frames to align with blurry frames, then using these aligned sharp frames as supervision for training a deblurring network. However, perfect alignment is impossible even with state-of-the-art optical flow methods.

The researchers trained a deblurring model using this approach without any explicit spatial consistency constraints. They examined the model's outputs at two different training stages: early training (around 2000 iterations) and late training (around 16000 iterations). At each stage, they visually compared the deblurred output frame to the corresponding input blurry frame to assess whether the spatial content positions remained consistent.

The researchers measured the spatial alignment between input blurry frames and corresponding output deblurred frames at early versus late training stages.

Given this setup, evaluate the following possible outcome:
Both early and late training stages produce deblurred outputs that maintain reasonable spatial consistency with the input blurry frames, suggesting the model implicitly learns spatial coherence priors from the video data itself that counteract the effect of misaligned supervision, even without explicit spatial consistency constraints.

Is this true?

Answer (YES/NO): NO